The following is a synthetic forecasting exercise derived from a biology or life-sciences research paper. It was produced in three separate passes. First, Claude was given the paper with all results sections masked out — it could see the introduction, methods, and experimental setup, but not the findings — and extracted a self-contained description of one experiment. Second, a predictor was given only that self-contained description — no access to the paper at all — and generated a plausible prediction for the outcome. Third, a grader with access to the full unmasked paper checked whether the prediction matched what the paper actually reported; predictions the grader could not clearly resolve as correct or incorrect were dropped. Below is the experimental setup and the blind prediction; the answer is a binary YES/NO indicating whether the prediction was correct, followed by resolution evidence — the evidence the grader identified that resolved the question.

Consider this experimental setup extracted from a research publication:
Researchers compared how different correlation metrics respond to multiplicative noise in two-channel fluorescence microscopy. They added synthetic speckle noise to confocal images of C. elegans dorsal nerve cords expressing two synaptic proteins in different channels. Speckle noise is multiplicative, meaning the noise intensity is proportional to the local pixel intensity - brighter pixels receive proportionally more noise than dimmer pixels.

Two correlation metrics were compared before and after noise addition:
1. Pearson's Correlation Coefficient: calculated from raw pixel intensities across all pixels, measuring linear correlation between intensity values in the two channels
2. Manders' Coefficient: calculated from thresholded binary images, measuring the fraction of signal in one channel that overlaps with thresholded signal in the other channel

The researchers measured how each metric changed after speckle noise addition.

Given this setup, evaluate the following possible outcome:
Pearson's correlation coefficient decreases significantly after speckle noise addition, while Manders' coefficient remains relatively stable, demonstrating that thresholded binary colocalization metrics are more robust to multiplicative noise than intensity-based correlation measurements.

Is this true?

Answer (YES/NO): NO